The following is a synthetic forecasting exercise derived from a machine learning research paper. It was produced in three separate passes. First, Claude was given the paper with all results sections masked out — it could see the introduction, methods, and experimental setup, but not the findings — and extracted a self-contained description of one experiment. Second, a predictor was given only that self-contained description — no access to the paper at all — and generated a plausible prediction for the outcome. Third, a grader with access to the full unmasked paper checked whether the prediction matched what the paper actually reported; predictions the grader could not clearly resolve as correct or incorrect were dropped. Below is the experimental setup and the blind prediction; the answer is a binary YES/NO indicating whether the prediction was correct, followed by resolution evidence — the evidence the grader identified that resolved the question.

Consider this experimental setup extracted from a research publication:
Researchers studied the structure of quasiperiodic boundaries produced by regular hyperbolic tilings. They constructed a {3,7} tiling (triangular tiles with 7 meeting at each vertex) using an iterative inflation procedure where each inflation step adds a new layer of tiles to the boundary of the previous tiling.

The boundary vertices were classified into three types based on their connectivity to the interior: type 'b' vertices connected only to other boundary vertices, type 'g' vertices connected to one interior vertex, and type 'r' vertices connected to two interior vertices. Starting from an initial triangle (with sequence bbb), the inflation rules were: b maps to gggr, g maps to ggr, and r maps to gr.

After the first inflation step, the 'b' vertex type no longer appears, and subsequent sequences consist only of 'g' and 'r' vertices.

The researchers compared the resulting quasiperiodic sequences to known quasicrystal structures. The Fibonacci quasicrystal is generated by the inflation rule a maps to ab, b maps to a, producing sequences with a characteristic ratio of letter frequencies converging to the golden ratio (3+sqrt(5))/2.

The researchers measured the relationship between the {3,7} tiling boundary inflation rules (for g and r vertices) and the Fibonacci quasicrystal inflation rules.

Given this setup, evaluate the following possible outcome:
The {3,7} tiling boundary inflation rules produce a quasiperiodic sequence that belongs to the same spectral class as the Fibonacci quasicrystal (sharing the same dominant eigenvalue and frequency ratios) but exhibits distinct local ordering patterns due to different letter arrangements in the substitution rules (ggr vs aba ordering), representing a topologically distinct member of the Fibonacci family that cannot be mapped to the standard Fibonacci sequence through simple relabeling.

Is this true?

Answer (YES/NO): NO